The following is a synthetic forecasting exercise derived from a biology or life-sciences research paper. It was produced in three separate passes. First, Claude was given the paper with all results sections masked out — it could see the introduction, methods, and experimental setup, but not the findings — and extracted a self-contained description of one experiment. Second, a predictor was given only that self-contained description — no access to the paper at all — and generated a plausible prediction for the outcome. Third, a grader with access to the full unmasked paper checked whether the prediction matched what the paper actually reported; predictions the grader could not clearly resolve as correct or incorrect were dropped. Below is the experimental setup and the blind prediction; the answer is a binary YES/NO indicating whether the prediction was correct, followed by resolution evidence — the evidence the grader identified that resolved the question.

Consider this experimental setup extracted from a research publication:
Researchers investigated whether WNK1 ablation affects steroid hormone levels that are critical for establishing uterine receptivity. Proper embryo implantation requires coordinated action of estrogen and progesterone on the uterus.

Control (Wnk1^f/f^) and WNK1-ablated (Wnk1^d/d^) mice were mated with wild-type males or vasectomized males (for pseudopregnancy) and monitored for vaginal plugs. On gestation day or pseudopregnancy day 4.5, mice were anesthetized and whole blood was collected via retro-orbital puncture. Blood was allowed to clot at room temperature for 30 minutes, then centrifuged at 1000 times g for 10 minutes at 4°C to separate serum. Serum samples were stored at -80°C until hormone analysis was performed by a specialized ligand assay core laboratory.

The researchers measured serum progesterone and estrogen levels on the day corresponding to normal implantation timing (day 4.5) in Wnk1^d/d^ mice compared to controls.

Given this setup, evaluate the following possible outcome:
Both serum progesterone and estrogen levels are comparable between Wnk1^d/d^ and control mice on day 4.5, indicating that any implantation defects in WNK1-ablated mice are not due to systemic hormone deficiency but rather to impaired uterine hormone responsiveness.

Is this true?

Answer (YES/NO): YES